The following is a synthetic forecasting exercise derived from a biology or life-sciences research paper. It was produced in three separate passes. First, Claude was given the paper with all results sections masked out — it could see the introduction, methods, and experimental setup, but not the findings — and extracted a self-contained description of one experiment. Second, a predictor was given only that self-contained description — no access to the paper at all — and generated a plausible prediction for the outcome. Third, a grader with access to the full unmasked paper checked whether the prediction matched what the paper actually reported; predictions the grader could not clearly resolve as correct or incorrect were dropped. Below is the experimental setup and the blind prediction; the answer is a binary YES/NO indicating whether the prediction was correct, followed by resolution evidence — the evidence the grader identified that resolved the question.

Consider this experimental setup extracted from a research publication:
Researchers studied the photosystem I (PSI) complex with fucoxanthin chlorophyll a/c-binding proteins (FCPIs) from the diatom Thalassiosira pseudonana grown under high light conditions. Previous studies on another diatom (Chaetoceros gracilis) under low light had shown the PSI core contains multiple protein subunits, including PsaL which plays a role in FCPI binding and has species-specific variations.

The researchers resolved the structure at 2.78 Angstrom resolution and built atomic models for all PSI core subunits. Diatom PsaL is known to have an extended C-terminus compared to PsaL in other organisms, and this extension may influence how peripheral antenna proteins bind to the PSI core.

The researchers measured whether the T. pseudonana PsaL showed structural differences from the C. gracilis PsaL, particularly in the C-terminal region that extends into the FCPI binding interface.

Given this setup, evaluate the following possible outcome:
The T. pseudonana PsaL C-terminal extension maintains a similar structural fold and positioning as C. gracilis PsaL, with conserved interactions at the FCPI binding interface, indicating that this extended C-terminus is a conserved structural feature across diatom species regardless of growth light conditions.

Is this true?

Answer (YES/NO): NO